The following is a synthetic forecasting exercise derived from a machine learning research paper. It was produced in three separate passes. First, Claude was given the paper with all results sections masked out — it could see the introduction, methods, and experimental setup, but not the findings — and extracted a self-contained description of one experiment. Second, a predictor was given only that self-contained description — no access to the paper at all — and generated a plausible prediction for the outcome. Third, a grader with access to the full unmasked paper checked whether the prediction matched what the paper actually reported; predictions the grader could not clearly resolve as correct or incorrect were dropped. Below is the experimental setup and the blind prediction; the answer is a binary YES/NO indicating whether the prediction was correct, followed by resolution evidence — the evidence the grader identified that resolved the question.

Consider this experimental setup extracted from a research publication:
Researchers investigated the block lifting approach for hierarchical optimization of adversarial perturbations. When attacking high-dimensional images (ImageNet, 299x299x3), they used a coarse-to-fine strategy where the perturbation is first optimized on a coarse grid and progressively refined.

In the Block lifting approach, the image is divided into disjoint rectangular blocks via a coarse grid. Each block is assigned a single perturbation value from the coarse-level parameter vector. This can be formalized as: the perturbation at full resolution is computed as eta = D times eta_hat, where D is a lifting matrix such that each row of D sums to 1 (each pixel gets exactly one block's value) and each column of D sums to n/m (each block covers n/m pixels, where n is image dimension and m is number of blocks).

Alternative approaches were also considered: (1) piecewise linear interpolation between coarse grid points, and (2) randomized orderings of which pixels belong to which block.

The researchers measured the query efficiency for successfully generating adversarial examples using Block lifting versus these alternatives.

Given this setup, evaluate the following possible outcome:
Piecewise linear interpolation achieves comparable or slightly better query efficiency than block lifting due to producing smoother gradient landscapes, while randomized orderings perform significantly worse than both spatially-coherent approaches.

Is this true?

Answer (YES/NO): NO